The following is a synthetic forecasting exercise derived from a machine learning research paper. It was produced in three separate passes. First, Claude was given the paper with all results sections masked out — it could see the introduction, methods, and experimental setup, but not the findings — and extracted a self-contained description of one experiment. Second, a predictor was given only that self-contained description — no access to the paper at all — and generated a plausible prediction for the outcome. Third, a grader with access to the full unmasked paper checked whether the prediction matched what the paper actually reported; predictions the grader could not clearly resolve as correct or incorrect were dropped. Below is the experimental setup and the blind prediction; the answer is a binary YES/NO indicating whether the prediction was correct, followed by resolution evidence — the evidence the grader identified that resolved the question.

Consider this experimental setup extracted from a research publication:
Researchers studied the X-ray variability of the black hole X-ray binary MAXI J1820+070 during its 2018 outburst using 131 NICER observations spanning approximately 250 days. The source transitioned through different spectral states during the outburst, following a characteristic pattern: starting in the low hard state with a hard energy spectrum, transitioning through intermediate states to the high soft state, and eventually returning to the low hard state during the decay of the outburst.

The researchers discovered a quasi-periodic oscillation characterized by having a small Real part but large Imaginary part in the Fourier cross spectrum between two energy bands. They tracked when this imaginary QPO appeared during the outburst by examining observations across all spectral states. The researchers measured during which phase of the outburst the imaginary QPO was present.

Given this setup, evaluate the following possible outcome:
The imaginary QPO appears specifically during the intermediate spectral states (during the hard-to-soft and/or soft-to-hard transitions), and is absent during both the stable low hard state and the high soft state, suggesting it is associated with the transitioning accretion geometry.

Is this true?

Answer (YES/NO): YES